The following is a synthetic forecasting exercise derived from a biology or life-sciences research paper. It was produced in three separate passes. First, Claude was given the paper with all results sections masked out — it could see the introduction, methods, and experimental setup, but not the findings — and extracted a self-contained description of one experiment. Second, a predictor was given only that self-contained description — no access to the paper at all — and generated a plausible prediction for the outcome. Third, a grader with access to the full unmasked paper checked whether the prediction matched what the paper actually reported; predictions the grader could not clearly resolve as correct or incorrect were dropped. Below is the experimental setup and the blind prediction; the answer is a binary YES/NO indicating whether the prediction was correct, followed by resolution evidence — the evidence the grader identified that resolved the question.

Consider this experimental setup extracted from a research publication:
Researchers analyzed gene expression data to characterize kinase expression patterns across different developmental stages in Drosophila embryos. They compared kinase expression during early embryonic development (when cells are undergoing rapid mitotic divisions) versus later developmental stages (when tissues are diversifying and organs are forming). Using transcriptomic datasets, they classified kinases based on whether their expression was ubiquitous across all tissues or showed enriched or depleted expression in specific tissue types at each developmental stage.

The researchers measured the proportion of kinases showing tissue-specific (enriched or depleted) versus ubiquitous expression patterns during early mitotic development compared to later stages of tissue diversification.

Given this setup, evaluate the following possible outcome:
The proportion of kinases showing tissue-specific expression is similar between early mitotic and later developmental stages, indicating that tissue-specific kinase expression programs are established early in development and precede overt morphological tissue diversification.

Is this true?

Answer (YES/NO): NO